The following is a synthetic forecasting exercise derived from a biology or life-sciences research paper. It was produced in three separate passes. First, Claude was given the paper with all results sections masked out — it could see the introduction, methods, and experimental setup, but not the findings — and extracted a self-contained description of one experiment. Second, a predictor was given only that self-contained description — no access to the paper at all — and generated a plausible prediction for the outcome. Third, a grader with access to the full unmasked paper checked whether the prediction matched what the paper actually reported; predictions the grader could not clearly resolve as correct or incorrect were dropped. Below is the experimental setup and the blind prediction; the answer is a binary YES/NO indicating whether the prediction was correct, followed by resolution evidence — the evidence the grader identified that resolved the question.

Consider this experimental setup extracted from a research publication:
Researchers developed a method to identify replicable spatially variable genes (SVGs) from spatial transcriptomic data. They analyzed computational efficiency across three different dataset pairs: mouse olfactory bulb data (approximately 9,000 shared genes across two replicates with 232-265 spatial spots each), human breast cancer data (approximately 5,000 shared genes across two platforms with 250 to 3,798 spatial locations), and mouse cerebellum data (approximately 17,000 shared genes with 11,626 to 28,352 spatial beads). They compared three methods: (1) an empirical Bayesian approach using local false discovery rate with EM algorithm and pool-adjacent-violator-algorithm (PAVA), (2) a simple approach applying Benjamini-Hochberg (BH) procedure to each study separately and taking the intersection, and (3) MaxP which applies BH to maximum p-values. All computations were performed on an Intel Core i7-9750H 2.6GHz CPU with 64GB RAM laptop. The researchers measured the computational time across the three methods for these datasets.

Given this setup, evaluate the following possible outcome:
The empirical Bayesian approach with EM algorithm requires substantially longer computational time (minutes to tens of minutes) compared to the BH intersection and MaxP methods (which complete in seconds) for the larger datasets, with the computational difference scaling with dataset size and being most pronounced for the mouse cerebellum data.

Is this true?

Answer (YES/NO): NO